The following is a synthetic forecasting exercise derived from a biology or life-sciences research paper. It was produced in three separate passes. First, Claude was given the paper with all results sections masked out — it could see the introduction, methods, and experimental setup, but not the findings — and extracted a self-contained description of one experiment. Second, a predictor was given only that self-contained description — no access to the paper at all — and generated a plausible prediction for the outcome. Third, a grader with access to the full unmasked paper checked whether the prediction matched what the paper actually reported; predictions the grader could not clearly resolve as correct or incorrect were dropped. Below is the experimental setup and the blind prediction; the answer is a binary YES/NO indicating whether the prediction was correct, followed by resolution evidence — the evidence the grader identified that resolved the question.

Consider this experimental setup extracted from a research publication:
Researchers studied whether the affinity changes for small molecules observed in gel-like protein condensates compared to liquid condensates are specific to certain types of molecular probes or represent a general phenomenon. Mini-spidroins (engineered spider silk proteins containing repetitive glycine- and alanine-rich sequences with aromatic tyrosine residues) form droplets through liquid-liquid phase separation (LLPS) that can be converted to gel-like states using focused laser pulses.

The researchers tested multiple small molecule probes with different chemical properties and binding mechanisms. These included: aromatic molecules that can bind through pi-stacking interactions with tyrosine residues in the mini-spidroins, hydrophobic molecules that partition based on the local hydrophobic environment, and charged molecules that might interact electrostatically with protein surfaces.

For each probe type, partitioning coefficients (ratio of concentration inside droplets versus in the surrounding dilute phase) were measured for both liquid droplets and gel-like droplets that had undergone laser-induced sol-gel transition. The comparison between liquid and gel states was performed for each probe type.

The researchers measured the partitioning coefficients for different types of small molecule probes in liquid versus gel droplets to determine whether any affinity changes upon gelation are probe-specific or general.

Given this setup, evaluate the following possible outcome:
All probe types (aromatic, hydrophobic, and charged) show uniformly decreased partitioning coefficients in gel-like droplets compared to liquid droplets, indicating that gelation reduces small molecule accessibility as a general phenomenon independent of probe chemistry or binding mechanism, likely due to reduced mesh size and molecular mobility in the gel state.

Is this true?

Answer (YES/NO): NO